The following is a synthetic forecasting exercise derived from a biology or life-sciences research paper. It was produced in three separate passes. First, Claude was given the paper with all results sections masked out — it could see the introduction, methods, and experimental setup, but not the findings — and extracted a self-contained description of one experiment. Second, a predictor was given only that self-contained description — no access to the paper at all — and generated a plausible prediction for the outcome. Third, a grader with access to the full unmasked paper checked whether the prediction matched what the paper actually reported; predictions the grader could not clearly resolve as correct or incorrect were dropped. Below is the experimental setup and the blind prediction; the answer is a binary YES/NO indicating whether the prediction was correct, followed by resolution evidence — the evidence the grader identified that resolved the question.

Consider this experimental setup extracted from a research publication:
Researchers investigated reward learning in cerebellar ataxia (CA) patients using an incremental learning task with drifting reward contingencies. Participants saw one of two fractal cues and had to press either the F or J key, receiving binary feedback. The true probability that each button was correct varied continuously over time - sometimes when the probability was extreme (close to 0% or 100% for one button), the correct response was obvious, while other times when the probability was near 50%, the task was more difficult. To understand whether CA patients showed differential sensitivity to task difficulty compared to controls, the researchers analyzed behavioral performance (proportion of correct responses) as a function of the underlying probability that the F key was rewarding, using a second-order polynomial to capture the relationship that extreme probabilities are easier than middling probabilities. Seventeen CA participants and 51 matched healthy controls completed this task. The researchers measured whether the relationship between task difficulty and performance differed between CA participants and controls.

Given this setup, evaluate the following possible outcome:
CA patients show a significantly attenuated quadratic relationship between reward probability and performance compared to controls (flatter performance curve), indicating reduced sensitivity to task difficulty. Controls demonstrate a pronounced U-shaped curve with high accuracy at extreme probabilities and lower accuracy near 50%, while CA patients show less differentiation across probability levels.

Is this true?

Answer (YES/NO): YES